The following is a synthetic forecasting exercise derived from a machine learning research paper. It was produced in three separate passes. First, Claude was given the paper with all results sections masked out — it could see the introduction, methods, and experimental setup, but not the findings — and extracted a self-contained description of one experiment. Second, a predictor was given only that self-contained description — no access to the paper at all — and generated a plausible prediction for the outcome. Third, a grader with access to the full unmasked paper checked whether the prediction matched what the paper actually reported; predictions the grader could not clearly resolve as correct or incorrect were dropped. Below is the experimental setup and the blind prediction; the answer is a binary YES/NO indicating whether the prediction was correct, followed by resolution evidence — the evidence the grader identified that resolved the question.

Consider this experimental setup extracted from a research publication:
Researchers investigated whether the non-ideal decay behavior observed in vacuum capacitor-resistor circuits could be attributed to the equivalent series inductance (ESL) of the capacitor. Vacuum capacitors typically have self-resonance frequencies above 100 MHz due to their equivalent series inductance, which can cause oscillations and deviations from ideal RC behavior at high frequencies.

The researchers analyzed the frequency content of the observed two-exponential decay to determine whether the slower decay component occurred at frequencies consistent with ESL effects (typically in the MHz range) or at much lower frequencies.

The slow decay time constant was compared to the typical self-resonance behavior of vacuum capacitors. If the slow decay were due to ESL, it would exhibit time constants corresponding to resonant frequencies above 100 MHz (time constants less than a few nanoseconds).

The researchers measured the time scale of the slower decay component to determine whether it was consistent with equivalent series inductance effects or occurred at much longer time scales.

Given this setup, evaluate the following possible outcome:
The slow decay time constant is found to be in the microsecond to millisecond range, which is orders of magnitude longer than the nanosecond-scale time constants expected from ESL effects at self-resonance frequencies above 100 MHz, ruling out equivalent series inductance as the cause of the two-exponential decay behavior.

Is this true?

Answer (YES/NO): YES